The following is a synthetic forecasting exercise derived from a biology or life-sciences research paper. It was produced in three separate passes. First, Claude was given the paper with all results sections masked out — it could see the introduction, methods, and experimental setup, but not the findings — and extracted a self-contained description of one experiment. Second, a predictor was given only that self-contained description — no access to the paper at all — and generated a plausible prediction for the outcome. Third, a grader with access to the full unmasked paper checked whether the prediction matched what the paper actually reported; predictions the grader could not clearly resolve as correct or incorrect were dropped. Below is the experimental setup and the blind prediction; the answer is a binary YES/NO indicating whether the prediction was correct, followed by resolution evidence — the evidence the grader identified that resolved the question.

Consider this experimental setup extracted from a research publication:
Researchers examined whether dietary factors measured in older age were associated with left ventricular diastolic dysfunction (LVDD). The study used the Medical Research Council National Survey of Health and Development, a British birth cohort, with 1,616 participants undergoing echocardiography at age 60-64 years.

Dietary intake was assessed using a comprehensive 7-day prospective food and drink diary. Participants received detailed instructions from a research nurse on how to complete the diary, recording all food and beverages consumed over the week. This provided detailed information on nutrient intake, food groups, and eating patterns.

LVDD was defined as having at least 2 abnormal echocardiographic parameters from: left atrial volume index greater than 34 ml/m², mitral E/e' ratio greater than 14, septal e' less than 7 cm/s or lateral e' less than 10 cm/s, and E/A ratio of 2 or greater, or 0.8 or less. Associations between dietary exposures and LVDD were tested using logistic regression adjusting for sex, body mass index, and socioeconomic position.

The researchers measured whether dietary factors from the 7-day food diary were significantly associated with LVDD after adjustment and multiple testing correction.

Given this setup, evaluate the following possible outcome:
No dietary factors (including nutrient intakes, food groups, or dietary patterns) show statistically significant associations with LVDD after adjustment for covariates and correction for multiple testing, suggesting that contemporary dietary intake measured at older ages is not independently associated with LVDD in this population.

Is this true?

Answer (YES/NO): NO